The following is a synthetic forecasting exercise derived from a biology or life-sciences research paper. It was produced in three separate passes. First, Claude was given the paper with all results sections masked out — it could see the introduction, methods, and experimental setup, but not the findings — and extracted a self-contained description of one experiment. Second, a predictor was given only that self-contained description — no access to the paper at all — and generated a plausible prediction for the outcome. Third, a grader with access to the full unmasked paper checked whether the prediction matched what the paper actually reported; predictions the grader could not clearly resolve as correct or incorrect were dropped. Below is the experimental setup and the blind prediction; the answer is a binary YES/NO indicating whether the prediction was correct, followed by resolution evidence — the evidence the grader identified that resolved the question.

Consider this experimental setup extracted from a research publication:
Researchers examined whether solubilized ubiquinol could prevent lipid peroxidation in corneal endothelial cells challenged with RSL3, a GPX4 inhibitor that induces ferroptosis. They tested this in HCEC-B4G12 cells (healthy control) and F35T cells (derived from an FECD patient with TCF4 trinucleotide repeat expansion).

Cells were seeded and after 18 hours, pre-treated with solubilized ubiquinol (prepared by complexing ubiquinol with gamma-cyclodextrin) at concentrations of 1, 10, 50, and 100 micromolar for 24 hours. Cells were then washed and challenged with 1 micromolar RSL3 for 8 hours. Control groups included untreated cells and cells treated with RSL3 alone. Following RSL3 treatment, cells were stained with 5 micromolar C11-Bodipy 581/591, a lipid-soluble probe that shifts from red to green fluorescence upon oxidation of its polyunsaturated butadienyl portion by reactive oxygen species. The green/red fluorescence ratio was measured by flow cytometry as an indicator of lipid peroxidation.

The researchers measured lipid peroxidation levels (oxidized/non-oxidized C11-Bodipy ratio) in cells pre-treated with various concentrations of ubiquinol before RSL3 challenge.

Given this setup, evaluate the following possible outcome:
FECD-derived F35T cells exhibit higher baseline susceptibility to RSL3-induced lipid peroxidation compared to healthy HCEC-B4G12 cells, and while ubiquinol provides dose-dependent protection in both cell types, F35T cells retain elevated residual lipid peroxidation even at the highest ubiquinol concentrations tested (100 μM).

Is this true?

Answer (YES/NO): NO